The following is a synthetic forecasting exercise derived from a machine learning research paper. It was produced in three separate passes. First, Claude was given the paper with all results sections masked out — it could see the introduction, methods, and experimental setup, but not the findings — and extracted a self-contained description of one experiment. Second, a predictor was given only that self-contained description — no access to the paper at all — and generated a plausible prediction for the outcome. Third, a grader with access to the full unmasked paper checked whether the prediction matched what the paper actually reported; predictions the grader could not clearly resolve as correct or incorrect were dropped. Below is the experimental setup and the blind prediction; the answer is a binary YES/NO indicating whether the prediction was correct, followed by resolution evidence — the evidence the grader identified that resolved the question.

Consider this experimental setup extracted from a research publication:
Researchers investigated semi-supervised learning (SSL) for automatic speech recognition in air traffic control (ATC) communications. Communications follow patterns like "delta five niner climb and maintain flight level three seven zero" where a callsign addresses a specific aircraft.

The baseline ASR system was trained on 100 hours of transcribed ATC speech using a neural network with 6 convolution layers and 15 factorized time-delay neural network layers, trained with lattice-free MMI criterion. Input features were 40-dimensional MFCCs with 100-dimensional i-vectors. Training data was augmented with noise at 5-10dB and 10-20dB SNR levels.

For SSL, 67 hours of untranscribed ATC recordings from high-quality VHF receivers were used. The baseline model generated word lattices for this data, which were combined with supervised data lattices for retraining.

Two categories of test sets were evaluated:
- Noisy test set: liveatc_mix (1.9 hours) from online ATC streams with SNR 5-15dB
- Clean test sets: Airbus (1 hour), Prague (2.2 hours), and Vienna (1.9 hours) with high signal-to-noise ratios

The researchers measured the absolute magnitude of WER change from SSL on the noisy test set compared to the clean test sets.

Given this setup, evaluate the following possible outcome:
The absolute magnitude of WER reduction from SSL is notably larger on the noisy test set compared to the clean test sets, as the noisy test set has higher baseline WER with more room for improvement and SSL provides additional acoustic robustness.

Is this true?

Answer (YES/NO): YES